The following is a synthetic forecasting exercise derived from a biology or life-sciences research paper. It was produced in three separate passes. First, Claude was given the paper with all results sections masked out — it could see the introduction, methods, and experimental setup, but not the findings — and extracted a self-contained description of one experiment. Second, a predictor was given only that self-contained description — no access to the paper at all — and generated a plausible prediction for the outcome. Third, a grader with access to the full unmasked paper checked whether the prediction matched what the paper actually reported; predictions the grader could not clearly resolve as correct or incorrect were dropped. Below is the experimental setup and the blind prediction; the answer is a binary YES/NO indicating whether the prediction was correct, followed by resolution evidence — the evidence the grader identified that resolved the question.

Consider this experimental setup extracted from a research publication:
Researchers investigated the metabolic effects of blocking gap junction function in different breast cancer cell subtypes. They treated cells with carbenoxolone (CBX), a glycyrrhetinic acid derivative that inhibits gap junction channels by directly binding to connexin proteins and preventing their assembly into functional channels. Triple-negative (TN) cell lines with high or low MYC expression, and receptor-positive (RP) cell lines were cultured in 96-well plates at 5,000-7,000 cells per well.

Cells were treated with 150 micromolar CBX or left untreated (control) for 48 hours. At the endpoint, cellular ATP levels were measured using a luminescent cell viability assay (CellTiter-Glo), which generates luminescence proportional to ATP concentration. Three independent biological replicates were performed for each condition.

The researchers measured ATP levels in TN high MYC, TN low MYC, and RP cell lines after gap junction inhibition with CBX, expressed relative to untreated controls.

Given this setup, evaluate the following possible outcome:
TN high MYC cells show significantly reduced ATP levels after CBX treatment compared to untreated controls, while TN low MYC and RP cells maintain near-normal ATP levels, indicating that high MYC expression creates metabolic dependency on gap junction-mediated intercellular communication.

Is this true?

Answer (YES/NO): YES